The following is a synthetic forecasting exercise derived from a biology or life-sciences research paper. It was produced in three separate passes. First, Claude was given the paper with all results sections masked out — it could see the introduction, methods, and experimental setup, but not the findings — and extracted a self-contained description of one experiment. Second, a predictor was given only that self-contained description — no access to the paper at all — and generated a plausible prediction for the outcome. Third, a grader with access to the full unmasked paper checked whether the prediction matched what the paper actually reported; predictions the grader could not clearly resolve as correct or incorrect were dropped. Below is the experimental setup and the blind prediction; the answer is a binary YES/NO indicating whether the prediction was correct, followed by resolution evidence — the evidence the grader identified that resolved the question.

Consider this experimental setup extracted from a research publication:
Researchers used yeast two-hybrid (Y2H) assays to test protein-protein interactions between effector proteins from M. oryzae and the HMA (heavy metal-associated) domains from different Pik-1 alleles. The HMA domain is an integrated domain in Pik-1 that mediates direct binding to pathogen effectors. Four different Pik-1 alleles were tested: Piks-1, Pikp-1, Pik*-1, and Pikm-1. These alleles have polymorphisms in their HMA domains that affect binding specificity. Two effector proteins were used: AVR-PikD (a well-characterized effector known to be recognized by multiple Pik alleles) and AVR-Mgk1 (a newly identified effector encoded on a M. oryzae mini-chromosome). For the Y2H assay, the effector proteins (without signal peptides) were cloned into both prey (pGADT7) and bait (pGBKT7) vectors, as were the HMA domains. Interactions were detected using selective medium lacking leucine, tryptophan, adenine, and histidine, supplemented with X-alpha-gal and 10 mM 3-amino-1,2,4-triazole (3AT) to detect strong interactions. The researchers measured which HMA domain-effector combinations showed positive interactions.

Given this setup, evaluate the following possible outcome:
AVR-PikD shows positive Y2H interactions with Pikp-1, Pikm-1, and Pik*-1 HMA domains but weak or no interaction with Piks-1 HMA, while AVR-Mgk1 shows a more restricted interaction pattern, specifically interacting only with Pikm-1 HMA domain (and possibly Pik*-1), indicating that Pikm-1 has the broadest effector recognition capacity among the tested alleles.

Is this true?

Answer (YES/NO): NO